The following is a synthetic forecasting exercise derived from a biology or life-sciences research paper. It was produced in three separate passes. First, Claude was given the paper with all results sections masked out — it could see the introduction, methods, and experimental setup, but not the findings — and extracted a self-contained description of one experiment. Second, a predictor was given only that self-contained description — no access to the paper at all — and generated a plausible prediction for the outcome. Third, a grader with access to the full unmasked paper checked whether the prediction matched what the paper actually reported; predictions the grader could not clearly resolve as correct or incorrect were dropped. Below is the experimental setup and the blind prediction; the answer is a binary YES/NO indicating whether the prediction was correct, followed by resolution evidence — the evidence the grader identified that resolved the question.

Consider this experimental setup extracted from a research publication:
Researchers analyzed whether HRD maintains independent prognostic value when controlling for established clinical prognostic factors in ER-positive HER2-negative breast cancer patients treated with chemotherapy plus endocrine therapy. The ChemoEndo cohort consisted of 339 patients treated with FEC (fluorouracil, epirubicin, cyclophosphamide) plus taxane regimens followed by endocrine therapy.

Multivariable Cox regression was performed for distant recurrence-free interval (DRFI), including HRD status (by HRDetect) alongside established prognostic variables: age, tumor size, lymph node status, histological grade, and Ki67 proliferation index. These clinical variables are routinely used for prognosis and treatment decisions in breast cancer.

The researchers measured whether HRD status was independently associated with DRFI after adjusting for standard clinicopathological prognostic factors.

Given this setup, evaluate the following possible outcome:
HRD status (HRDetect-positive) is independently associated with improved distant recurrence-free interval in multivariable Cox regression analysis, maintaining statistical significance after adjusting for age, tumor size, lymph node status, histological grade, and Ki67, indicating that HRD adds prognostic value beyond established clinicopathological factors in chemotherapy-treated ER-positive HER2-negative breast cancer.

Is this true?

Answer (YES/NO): NO